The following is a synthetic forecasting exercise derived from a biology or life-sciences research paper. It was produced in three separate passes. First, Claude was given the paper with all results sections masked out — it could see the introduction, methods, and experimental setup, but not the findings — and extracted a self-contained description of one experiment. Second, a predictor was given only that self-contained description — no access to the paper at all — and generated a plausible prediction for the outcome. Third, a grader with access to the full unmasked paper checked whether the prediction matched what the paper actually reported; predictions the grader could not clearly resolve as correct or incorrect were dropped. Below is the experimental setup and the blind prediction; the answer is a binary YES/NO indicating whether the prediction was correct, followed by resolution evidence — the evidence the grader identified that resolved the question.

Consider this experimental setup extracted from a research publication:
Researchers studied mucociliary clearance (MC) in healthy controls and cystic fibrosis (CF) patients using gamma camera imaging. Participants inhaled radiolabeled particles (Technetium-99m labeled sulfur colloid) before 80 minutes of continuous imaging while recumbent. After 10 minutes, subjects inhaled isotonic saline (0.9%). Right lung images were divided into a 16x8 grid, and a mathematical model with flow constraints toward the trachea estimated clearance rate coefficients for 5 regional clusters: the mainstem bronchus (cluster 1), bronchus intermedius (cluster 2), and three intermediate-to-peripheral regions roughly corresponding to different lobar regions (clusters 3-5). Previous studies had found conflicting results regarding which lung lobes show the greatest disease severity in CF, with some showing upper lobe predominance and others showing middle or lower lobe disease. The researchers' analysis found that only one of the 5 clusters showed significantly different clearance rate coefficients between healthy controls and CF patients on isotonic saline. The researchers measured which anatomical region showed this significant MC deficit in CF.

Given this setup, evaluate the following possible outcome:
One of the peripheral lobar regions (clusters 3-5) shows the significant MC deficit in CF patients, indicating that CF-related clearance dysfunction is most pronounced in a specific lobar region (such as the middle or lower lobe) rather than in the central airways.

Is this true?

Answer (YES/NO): YES